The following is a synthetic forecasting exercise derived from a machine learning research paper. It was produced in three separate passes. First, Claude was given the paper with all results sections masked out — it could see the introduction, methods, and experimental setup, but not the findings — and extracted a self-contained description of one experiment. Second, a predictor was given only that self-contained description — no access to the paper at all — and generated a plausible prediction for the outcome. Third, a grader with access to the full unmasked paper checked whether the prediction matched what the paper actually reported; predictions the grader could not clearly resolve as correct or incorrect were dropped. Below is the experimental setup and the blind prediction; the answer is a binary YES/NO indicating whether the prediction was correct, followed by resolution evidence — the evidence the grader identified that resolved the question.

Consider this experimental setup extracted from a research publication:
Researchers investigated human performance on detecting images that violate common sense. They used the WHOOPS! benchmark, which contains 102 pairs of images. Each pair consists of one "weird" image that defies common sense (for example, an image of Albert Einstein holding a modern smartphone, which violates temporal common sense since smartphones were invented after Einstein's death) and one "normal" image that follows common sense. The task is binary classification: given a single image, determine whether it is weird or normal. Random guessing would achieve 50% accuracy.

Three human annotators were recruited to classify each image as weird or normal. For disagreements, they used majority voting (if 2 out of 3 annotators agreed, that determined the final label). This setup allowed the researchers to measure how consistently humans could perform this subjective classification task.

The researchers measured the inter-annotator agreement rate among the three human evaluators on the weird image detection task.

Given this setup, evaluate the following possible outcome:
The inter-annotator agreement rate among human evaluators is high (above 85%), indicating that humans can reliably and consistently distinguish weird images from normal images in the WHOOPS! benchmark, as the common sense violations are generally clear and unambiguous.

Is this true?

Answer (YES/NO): YES